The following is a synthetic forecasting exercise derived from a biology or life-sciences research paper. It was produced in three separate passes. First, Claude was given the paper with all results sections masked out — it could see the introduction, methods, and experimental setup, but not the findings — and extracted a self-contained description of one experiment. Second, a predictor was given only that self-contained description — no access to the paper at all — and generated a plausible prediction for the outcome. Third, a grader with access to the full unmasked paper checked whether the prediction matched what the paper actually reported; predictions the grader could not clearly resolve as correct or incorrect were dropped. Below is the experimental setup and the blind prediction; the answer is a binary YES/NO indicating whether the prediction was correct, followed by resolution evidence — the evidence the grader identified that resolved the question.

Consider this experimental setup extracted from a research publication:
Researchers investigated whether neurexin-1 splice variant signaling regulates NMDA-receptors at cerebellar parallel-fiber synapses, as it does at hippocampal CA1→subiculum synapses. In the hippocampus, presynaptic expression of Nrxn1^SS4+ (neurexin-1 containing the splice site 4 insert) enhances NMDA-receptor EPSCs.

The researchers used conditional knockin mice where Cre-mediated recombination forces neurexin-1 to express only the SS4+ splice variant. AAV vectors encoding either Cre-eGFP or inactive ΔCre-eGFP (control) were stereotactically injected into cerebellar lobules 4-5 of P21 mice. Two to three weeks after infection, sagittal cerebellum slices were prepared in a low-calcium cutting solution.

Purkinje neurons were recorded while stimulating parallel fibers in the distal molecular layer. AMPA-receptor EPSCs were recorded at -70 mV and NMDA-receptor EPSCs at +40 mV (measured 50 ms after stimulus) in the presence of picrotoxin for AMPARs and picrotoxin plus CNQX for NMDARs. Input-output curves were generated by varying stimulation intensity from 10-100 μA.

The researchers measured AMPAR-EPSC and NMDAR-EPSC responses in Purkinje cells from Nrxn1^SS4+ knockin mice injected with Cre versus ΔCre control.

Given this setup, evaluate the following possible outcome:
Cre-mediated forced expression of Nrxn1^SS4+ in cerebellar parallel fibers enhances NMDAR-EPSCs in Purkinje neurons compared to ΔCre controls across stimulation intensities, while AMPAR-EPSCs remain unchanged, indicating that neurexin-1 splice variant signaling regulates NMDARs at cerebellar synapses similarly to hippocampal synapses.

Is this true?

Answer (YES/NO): NO